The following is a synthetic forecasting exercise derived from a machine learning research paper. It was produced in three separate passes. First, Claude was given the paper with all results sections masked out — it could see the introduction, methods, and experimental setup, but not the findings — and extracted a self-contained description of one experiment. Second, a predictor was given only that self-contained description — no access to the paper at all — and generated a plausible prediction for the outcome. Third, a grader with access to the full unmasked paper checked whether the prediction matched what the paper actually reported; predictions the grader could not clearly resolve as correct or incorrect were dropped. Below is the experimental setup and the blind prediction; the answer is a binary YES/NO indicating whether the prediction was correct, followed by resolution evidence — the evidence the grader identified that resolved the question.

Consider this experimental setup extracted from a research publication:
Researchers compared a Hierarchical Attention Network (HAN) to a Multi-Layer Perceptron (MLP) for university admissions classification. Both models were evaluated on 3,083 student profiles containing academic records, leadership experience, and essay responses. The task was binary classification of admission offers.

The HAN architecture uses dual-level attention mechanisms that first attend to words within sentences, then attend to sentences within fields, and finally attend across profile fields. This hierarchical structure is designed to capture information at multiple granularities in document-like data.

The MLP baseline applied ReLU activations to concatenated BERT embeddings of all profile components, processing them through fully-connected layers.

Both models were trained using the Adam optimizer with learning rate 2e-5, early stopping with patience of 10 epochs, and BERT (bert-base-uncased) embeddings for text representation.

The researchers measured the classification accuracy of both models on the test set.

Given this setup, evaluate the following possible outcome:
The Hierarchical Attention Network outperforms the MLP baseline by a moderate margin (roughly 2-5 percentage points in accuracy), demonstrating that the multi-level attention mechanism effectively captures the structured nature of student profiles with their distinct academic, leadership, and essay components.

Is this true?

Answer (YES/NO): NO